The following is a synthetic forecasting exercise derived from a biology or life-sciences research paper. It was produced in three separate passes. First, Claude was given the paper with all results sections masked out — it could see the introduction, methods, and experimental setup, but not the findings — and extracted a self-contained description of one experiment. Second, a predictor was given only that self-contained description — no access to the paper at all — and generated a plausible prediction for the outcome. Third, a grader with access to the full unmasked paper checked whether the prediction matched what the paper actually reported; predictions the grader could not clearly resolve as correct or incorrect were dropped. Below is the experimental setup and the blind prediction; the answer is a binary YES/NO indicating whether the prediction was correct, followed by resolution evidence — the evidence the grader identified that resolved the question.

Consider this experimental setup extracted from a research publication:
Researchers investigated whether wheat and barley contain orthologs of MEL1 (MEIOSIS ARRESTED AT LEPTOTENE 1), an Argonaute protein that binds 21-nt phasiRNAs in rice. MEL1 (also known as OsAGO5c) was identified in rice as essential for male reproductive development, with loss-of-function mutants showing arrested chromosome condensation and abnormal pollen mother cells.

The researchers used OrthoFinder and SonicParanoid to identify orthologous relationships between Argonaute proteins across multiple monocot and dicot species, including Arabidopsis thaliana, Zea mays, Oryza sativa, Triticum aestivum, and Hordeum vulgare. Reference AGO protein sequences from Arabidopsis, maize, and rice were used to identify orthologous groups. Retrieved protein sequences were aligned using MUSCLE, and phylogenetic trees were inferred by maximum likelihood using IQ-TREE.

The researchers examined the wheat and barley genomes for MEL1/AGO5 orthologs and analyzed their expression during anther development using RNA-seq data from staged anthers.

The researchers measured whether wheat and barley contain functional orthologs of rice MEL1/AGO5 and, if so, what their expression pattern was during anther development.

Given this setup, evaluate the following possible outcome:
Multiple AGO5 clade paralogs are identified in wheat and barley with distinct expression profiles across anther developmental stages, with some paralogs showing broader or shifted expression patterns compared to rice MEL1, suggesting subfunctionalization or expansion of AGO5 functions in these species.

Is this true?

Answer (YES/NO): YES